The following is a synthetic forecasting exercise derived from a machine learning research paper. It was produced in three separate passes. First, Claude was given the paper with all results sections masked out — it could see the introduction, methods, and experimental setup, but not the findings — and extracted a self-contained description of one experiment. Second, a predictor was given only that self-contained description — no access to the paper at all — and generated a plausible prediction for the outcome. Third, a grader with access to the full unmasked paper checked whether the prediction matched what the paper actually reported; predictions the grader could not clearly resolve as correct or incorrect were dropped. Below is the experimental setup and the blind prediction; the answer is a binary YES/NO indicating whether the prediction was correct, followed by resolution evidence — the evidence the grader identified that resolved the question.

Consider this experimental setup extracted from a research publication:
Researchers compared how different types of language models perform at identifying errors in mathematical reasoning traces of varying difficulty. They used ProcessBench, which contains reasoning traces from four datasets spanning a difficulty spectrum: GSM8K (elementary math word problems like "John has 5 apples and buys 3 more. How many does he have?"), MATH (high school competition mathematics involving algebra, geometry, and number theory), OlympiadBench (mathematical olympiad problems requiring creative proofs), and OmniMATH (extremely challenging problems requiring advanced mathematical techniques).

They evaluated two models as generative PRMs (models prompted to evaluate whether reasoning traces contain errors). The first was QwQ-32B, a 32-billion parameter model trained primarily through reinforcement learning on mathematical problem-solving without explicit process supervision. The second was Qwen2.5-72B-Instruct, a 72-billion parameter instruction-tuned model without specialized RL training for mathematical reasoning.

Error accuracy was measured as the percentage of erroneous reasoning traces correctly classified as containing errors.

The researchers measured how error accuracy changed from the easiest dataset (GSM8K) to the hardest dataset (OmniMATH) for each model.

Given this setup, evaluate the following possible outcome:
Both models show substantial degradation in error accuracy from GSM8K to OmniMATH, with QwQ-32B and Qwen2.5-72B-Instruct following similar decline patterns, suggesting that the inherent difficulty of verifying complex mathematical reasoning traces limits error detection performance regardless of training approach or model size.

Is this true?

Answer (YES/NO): NO